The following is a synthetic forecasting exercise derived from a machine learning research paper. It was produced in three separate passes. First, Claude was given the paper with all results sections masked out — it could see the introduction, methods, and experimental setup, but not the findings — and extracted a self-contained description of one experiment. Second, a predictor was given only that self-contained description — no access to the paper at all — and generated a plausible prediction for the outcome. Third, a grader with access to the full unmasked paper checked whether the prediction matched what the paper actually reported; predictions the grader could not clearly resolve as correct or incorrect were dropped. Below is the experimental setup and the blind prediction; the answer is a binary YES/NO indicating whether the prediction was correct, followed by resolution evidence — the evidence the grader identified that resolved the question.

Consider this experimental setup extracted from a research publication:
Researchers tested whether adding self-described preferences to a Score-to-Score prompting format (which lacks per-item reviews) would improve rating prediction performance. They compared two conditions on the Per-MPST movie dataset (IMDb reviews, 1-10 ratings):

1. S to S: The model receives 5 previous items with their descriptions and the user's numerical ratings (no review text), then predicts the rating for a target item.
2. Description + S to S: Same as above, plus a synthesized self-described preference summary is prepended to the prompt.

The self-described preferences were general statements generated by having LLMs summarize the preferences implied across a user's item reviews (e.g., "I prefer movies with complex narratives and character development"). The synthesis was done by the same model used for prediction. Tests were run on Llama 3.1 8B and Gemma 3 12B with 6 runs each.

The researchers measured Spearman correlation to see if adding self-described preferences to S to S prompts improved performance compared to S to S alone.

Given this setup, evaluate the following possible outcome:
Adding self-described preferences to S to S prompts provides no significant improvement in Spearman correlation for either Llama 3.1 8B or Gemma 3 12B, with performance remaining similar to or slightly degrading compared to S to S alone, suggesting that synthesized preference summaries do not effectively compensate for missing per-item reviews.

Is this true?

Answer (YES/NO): YES